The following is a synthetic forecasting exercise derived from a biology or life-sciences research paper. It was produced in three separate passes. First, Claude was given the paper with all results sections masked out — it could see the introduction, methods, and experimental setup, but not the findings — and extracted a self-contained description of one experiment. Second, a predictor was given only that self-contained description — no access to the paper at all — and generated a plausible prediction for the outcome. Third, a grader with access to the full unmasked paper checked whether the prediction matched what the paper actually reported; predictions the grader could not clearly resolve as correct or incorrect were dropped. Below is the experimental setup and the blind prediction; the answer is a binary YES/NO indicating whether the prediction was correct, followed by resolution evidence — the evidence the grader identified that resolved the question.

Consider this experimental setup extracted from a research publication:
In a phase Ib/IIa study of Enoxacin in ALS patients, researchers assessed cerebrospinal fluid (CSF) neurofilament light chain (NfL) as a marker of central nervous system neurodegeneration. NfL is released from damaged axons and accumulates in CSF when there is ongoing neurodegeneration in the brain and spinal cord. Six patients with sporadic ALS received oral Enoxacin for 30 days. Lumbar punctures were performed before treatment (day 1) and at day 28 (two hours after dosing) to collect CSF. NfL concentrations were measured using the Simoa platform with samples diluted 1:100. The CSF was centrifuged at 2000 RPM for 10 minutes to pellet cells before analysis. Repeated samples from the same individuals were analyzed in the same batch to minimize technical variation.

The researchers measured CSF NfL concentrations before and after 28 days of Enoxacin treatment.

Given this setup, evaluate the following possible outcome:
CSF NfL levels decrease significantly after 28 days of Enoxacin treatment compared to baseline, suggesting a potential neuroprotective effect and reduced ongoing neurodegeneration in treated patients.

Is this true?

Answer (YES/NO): NO